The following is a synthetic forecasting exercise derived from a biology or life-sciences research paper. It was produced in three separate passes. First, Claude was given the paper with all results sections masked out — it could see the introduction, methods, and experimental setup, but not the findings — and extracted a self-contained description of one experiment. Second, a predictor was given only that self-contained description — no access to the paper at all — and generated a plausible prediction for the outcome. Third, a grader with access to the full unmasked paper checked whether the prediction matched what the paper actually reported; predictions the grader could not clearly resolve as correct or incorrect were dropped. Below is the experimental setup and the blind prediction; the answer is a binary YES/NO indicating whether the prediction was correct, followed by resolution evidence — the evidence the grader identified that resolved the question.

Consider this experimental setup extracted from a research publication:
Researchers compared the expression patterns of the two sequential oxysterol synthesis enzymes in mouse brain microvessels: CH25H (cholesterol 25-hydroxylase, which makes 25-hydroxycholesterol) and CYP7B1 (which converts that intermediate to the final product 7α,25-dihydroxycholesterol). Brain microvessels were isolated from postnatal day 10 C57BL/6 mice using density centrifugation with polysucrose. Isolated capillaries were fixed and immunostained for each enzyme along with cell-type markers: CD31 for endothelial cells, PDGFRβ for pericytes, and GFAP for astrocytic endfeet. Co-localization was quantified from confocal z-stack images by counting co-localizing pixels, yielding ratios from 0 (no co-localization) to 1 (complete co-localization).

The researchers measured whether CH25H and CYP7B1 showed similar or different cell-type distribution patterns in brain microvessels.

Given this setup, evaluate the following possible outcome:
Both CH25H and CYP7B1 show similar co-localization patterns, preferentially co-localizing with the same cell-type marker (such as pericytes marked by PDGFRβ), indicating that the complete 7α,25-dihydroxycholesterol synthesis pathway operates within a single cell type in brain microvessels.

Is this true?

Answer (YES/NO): NO